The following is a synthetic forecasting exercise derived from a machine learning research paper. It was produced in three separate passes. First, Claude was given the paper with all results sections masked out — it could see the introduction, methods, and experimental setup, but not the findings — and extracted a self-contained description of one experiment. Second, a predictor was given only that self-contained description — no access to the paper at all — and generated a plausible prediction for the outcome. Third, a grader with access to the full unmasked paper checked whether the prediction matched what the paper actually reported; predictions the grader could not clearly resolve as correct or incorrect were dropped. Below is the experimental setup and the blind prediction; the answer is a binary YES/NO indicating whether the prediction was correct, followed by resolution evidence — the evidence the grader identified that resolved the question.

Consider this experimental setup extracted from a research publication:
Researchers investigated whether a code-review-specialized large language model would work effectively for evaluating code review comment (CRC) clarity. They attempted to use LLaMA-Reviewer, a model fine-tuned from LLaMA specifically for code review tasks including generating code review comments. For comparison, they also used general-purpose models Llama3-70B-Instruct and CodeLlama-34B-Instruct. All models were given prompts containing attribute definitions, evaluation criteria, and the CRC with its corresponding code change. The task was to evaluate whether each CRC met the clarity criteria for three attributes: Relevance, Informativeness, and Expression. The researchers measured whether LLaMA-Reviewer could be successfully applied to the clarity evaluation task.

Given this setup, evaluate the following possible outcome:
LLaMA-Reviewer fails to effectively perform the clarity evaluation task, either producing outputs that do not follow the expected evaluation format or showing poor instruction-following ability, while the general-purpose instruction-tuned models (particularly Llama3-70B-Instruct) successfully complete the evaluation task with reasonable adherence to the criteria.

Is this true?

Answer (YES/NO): YES